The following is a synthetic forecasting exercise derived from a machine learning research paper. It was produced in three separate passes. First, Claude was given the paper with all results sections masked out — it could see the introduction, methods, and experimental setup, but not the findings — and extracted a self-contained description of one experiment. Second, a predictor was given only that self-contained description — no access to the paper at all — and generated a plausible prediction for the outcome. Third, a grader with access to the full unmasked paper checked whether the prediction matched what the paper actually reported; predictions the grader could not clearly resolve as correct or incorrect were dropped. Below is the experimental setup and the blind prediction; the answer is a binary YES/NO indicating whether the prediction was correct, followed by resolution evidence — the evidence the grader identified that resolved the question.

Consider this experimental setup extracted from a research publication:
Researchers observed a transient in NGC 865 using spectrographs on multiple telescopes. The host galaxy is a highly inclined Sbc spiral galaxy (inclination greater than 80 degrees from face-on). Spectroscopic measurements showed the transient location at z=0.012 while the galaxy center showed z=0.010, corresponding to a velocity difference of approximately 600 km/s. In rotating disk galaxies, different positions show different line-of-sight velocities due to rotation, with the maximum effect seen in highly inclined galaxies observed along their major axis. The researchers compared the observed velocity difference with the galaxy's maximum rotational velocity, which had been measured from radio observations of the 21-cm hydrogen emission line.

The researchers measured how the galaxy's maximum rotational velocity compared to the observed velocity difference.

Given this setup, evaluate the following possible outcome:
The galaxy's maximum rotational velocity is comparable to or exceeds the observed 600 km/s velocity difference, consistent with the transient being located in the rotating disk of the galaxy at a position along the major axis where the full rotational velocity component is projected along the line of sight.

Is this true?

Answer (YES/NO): NO